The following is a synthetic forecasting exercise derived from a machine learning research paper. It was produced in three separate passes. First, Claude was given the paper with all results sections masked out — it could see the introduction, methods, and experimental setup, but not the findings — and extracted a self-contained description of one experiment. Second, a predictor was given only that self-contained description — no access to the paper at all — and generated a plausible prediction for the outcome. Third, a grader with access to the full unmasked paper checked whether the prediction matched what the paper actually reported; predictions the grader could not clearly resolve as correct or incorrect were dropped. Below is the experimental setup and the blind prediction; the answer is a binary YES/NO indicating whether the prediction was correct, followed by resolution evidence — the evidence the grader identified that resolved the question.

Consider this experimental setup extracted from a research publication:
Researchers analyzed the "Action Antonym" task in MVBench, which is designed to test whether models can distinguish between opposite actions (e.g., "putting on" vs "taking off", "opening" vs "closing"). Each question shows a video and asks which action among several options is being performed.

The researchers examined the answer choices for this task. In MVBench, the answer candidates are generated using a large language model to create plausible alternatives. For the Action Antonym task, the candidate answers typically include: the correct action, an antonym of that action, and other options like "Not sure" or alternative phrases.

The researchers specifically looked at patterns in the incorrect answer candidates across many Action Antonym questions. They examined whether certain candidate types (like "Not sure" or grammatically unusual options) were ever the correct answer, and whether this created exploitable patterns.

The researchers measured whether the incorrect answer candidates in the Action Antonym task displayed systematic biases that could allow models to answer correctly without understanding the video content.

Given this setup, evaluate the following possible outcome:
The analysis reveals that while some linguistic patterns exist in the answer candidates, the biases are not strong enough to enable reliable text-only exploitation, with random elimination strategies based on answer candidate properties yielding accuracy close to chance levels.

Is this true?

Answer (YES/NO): NO